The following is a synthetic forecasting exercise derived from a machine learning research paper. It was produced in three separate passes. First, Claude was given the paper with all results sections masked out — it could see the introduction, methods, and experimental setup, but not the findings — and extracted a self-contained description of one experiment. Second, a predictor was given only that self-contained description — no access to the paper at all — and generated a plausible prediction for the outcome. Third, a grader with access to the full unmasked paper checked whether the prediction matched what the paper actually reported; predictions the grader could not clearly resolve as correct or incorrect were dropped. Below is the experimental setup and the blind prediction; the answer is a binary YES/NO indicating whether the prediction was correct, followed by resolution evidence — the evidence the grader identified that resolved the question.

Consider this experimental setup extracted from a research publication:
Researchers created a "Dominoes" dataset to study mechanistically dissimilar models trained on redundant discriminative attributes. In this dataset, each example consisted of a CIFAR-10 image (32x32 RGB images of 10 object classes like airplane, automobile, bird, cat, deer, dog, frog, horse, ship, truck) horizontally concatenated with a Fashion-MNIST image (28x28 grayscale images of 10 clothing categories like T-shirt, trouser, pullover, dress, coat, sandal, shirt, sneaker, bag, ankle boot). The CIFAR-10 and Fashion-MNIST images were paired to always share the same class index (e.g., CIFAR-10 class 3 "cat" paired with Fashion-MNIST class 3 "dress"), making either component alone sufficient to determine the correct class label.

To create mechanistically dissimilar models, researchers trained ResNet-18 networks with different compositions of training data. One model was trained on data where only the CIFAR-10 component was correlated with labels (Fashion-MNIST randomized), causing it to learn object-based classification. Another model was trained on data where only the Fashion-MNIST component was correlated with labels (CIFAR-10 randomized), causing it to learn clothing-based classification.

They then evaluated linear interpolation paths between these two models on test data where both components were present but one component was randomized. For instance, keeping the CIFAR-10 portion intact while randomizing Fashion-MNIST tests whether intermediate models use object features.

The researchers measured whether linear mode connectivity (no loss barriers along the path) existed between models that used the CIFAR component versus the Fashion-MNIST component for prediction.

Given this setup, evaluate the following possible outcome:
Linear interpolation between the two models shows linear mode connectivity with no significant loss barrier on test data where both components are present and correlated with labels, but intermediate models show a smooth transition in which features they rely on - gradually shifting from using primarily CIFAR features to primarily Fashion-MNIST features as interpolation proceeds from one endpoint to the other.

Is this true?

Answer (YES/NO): NO